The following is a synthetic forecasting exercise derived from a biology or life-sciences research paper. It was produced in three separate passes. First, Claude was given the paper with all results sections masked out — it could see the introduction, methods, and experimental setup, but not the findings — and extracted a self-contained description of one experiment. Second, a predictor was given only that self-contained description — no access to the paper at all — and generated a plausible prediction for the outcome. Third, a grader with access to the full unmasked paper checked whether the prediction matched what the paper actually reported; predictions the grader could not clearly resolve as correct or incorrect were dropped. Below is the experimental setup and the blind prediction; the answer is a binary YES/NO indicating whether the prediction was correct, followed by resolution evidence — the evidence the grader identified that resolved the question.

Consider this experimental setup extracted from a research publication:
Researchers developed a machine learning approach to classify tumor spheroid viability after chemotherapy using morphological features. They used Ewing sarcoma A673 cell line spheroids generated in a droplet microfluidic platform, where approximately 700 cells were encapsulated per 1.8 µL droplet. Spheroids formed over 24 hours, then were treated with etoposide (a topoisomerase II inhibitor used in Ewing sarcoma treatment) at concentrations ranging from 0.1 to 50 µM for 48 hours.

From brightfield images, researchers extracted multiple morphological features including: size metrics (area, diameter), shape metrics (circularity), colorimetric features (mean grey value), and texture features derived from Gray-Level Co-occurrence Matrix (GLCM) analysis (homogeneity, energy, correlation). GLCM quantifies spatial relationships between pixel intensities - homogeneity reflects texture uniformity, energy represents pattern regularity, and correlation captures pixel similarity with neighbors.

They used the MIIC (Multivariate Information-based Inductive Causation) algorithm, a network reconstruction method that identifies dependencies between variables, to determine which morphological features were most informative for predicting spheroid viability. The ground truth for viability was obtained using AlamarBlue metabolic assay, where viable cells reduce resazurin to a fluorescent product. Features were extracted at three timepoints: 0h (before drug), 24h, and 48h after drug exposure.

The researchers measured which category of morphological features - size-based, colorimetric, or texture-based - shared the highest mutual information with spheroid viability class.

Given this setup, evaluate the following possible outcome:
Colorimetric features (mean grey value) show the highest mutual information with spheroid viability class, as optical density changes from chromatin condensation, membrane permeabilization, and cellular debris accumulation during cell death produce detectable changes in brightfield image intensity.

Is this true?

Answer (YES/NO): YES